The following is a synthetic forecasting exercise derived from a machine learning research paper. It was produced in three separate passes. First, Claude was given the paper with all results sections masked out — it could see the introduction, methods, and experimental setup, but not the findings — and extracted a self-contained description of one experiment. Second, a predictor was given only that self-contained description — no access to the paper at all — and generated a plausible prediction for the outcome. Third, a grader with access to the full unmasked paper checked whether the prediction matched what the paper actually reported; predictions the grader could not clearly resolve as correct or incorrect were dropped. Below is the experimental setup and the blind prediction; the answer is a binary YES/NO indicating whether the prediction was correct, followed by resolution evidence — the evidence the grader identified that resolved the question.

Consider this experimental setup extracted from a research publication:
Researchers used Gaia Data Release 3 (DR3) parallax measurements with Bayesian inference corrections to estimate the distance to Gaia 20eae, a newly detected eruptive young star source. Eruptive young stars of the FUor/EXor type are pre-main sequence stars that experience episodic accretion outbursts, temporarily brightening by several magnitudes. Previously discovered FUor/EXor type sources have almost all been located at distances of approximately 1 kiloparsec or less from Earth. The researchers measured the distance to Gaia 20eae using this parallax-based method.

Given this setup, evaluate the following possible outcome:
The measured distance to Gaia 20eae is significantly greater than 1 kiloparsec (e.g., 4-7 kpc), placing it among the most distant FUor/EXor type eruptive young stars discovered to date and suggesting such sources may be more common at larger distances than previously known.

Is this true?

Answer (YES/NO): NO